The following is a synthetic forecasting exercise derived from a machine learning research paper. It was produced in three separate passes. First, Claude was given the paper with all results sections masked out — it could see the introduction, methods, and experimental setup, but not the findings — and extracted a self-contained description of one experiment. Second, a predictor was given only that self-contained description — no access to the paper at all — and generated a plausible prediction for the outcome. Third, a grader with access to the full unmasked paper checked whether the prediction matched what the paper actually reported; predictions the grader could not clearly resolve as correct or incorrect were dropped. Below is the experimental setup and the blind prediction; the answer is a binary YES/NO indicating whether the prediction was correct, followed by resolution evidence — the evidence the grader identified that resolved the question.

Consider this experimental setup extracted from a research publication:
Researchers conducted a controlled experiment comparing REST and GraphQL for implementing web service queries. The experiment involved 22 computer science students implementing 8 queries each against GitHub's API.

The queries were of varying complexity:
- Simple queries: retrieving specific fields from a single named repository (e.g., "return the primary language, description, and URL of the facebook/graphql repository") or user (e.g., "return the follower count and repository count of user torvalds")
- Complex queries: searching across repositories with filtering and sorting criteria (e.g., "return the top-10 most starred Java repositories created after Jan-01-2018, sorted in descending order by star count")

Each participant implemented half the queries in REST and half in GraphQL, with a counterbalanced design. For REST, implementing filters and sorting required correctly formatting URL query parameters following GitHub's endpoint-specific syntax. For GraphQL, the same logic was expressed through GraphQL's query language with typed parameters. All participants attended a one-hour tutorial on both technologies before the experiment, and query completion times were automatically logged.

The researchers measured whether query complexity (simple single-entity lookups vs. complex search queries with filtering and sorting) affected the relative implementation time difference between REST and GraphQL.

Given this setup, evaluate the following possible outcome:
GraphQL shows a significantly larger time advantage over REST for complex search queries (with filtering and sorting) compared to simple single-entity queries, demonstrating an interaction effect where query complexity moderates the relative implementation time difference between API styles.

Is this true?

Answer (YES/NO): YES